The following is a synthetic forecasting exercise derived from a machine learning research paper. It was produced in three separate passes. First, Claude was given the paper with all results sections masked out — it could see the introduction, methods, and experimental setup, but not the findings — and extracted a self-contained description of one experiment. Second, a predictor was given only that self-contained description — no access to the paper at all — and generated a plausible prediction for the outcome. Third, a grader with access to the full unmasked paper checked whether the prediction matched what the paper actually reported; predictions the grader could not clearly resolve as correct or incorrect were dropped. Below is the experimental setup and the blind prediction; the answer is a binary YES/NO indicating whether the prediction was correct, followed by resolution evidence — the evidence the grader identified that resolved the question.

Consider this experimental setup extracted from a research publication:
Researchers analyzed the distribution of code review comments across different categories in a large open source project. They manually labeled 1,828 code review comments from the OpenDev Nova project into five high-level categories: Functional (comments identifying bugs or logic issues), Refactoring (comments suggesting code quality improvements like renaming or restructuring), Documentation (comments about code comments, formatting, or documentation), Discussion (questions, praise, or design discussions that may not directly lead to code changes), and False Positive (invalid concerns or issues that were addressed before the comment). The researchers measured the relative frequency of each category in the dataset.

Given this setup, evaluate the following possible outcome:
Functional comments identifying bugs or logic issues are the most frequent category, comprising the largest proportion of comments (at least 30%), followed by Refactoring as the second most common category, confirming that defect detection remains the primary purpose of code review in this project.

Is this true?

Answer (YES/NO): NO